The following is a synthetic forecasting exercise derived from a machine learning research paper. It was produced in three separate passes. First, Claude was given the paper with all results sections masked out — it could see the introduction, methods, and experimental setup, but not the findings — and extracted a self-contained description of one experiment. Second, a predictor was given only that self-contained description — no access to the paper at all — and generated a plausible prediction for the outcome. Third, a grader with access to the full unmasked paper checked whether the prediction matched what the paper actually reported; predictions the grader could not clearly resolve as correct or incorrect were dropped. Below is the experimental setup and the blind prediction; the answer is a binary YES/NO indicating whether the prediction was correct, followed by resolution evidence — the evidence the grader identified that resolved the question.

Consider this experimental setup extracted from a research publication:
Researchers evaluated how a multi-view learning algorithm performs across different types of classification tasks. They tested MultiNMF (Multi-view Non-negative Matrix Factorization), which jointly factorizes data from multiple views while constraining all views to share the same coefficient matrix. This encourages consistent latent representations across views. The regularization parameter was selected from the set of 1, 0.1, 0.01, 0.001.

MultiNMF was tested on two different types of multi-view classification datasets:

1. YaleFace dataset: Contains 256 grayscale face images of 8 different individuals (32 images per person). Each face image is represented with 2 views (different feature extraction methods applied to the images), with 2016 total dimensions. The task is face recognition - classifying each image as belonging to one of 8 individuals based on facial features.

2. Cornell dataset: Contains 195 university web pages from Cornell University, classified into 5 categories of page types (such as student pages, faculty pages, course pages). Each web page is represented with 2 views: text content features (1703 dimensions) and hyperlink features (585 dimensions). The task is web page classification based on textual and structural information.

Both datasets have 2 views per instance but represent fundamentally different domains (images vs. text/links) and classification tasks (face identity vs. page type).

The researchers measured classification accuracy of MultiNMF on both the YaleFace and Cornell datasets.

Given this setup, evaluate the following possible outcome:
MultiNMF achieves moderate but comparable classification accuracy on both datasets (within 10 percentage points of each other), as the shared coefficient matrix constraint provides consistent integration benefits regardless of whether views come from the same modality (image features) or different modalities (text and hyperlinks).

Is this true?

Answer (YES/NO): NO